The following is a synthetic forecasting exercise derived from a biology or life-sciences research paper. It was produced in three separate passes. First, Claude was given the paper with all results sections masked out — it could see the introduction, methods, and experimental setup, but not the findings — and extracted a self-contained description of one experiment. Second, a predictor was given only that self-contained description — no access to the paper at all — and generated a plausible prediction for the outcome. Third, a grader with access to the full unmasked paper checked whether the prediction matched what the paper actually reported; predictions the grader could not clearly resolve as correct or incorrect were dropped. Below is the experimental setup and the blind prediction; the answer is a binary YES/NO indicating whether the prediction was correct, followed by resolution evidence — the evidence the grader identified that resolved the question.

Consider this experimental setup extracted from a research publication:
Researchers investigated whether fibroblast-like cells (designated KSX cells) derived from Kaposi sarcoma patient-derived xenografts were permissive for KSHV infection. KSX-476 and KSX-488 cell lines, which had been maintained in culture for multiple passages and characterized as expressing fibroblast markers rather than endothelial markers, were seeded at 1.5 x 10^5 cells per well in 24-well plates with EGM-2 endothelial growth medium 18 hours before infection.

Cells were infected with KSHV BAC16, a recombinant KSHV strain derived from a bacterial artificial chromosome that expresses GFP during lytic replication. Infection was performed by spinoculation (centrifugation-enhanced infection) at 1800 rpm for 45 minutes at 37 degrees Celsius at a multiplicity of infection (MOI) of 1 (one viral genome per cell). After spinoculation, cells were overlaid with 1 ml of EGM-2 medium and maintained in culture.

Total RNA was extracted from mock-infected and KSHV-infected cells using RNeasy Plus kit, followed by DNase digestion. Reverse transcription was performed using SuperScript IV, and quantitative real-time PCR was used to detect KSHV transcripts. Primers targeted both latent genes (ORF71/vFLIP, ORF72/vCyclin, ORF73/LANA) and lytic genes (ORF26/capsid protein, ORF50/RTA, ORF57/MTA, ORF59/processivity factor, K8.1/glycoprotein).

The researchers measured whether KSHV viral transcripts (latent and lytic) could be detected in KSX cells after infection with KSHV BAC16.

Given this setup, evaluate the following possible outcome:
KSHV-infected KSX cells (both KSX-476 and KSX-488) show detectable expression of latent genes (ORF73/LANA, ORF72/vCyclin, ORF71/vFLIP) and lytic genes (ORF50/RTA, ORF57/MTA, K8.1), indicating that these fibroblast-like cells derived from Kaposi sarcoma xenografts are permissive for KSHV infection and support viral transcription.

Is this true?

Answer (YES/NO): NO